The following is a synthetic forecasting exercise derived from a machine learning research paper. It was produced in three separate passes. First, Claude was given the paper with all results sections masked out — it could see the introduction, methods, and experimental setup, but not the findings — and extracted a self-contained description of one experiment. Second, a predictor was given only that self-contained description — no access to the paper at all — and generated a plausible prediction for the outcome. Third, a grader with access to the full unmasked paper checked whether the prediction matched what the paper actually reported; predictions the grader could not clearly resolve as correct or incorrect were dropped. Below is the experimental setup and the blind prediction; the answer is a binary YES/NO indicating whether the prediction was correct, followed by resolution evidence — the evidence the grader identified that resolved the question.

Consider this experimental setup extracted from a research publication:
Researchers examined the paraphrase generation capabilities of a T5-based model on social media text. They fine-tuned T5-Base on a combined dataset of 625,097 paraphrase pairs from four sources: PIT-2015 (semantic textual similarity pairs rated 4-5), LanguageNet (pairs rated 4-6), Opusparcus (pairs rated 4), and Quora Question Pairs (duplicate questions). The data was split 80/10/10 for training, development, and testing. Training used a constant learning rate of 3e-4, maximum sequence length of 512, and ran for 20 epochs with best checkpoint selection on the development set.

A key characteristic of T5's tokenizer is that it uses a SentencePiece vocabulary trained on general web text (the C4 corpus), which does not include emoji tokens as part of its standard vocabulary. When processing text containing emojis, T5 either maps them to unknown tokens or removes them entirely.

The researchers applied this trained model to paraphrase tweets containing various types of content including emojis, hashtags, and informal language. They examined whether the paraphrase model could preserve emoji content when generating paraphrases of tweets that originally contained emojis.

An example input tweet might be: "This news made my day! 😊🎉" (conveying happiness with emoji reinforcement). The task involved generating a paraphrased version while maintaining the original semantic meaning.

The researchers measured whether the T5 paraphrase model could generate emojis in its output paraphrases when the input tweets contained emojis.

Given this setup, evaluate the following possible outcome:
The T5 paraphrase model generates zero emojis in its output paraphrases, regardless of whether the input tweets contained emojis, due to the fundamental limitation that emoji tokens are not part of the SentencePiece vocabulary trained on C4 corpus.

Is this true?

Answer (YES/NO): YES